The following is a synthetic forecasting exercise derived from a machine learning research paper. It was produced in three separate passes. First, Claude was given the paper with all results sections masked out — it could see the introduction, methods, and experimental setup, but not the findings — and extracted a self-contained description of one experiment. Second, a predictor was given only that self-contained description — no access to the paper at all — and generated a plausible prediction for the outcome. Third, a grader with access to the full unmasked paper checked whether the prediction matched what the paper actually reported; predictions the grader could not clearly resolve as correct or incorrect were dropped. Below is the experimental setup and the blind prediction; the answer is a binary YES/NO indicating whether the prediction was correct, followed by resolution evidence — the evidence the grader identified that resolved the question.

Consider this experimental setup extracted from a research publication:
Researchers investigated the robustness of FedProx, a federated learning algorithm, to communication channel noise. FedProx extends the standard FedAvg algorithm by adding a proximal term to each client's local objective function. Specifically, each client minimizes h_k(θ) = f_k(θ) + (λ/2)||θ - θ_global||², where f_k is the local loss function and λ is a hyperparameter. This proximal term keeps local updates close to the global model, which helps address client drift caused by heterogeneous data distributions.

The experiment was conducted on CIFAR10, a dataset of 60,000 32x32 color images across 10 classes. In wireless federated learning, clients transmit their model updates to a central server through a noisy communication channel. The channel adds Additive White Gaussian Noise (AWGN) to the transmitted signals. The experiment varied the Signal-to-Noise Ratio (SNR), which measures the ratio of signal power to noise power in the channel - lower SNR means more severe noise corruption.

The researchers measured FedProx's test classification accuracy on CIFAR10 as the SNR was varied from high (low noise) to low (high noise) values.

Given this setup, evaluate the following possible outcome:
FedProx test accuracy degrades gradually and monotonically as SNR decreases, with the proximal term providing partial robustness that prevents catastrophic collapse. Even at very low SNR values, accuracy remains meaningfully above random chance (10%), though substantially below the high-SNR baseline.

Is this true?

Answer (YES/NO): NO